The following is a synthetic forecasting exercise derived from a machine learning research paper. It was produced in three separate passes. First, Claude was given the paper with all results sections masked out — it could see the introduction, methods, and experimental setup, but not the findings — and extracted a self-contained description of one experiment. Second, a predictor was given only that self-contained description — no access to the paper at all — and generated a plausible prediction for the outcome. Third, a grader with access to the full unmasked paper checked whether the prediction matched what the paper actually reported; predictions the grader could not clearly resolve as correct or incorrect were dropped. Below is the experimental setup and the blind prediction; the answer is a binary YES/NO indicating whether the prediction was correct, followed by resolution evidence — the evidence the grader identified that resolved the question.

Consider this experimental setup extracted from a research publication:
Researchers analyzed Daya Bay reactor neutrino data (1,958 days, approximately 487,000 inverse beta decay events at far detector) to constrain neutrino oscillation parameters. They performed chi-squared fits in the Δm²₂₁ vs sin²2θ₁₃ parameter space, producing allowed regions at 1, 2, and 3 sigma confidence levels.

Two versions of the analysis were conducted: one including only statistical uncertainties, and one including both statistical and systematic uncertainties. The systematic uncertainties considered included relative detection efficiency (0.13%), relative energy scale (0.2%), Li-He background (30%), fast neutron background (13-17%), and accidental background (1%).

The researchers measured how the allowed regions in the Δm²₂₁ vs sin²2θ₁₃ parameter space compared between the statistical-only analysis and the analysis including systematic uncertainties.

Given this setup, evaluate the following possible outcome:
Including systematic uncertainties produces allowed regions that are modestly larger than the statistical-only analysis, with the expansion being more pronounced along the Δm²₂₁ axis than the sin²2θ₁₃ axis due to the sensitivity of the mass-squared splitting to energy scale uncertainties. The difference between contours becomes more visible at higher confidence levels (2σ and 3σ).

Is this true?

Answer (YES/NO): NO